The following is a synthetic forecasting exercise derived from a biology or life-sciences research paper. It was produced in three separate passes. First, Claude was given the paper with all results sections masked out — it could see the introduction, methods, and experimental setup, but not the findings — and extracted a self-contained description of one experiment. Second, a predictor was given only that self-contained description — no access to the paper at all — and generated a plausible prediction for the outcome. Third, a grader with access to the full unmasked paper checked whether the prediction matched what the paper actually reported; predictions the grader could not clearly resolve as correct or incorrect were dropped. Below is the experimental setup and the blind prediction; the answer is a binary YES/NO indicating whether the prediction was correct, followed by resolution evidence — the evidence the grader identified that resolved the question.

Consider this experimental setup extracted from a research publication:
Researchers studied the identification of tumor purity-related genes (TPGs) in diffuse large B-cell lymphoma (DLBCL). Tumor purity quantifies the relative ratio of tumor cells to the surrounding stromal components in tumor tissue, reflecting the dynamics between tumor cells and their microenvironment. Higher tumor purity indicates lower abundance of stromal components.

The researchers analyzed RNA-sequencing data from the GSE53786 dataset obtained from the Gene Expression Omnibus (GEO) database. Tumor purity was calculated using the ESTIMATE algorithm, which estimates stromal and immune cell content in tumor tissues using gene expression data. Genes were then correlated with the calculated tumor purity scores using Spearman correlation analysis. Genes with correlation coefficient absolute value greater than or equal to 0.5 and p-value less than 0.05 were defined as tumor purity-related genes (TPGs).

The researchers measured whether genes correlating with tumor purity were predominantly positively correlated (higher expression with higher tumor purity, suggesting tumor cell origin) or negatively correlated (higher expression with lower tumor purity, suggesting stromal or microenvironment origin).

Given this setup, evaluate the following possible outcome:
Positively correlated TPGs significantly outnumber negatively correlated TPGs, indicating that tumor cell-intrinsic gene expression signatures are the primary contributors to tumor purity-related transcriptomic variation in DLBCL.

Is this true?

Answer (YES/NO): NO